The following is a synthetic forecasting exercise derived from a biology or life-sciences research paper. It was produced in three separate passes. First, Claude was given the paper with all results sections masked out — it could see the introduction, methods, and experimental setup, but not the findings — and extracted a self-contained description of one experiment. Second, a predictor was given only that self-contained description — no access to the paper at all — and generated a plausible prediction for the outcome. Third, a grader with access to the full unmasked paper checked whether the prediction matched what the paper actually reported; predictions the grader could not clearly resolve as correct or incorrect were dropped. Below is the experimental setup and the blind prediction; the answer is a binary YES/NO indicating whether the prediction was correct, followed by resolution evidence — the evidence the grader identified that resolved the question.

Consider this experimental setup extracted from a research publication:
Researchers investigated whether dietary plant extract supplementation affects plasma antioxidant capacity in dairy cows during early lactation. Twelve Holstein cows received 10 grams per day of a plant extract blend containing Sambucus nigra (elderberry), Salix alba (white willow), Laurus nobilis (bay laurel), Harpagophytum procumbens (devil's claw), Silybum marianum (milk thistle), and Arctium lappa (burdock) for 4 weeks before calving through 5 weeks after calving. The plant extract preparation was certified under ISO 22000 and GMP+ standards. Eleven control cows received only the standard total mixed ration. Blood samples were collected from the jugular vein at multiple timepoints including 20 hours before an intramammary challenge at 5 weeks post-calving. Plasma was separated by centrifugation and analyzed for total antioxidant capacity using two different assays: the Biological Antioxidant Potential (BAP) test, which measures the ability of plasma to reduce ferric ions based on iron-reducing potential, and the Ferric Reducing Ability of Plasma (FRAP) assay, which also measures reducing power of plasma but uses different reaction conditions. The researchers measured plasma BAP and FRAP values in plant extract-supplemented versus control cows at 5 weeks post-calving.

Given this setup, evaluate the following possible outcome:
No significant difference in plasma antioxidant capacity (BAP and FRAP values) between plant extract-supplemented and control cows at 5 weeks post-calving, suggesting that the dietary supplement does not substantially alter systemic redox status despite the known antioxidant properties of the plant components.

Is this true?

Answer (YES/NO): YES